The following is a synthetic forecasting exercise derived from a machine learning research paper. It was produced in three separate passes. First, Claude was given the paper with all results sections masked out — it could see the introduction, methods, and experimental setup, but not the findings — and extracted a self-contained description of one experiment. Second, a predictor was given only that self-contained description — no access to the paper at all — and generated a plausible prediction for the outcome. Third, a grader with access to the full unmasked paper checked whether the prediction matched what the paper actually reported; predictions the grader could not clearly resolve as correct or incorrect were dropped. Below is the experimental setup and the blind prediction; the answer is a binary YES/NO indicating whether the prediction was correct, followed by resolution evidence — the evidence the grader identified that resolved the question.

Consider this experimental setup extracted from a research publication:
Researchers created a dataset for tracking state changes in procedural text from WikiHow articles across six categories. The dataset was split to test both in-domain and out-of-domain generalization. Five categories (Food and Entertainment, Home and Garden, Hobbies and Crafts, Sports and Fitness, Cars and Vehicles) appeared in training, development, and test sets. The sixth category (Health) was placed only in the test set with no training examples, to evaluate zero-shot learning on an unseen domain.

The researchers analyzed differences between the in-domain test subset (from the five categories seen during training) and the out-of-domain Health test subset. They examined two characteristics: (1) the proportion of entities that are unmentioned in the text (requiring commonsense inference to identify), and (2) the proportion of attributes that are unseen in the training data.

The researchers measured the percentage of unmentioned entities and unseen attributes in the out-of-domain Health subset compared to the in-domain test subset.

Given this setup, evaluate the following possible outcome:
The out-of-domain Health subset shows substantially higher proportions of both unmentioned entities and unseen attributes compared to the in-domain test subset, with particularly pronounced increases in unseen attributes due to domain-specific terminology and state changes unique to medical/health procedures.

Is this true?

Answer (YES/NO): YES